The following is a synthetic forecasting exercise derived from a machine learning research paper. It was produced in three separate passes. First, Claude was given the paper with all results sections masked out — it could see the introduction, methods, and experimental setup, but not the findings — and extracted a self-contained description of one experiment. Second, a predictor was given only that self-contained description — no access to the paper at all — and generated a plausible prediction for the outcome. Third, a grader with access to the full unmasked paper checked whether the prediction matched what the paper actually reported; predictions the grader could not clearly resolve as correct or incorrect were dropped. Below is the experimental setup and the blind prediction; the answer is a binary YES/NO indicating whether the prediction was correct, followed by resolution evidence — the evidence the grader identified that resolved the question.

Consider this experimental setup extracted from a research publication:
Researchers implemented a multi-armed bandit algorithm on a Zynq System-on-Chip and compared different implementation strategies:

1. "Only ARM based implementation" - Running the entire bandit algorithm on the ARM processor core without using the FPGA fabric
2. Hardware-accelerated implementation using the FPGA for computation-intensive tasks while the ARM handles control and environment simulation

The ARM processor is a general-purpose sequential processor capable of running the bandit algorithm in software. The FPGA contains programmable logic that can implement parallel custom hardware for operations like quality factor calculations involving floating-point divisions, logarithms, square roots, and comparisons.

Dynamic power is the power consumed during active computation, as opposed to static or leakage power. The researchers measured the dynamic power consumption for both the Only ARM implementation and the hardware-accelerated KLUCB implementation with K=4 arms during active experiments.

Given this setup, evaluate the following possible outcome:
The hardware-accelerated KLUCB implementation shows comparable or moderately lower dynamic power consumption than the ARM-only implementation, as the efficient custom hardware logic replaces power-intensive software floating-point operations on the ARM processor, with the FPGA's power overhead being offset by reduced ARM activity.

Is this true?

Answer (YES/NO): NO